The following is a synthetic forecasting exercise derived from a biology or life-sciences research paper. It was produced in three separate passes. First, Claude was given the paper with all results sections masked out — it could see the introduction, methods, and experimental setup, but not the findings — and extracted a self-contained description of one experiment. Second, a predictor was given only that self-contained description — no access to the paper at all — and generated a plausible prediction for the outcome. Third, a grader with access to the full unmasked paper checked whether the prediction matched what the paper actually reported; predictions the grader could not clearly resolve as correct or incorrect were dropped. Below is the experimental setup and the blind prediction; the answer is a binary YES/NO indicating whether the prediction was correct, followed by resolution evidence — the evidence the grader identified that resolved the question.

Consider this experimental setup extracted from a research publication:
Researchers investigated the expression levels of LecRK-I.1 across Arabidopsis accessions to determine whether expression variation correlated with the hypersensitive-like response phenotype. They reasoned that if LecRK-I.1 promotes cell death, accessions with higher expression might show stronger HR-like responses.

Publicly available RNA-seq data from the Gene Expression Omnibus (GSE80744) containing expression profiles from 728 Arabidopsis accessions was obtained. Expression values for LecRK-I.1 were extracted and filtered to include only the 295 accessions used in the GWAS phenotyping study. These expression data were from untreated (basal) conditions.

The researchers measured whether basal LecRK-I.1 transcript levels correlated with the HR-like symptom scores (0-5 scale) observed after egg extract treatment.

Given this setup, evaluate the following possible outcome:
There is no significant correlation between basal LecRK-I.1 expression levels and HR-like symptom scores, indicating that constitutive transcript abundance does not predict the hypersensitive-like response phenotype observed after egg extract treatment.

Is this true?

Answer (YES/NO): YES